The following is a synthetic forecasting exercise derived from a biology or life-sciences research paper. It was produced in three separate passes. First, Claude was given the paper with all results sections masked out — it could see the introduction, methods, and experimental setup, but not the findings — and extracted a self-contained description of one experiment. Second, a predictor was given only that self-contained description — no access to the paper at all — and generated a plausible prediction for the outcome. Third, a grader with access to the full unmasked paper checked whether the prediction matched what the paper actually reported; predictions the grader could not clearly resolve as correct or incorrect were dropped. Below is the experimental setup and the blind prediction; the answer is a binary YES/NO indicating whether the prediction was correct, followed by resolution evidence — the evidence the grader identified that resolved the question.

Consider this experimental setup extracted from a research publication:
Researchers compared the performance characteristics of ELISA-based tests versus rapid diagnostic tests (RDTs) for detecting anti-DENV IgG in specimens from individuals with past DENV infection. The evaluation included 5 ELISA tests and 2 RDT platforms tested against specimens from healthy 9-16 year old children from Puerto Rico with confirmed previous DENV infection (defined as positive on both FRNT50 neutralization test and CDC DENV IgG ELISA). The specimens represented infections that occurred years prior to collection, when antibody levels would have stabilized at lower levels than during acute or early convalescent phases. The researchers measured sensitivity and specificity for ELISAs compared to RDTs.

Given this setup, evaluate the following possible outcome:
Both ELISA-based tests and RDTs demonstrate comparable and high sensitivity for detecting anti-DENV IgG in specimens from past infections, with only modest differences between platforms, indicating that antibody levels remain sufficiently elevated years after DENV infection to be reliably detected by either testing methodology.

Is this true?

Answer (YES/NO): NO